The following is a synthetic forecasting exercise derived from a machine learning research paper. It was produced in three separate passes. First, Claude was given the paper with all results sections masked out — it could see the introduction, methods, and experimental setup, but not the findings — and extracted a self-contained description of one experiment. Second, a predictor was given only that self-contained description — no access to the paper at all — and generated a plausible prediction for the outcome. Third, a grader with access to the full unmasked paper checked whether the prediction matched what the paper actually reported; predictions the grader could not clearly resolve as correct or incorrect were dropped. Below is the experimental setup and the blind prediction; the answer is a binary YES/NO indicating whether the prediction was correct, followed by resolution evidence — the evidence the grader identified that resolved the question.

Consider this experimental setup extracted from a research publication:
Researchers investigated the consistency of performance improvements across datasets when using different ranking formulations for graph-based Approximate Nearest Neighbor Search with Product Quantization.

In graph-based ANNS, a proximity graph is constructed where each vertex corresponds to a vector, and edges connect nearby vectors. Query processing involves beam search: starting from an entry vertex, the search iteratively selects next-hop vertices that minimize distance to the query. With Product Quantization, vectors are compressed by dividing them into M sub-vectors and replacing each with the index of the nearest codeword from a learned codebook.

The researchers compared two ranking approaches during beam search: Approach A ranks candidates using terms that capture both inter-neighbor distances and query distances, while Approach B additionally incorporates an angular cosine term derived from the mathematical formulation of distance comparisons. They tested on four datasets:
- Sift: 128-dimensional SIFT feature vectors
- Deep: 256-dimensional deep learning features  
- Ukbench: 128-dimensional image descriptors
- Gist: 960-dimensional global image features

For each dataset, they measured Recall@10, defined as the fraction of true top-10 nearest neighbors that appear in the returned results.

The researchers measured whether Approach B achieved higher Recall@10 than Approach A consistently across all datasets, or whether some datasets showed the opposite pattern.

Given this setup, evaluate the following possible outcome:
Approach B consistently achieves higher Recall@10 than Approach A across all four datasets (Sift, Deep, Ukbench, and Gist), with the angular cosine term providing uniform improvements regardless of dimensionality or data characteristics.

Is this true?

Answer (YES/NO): YES